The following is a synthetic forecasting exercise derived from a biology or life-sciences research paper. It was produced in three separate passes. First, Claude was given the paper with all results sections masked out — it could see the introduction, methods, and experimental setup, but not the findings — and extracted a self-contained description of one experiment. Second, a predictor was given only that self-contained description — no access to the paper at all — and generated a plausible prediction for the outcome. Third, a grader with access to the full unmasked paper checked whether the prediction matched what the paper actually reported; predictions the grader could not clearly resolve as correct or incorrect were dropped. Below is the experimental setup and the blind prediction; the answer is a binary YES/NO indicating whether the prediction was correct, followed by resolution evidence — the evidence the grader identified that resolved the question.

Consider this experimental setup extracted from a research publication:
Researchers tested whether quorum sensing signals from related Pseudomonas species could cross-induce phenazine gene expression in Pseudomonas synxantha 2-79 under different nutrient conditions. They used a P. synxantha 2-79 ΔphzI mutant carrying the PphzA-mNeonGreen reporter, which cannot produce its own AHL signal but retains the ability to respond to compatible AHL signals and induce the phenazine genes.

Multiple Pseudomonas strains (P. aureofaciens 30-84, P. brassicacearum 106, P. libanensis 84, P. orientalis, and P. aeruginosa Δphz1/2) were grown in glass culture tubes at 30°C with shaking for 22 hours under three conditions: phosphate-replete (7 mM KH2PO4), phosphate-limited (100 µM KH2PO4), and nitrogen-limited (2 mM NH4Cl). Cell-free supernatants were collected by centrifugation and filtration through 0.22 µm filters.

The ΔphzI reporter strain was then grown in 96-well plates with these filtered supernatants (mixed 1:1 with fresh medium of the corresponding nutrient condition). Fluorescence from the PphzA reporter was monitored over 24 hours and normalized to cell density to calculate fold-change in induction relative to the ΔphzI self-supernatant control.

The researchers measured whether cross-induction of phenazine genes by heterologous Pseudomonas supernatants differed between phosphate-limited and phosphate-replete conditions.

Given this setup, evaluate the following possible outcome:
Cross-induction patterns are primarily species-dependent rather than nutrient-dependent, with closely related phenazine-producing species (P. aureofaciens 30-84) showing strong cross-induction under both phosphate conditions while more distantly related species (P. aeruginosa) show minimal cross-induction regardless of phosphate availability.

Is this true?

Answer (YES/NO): NO